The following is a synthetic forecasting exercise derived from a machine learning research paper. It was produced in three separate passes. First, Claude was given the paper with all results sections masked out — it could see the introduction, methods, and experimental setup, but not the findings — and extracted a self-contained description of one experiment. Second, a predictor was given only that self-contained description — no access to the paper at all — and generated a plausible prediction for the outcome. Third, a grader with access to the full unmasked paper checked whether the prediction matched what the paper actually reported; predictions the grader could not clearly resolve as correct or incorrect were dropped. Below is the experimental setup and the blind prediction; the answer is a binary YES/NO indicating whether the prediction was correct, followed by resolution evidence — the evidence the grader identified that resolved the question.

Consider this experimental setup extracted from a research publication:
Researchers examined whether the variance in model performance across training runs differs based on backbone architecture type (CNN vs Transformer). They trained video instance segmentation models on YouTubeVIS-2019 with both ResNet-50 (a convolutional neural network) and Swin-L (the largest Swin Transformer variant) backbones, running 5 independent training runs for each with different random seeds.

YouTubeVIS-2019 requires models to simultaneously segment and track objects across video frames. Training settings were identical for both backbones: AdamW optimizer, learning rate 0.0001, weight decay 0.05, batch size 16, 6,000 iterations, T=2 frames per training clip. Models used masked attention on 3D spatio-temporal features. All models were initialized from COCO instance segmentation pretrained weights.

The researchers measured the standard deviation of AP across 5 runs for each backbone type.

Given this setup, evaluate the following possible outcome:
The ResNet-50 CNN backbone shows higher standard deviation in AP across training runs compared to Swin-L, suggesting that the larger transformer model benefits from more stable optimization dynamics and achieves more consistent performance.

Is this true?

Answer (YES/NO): YES